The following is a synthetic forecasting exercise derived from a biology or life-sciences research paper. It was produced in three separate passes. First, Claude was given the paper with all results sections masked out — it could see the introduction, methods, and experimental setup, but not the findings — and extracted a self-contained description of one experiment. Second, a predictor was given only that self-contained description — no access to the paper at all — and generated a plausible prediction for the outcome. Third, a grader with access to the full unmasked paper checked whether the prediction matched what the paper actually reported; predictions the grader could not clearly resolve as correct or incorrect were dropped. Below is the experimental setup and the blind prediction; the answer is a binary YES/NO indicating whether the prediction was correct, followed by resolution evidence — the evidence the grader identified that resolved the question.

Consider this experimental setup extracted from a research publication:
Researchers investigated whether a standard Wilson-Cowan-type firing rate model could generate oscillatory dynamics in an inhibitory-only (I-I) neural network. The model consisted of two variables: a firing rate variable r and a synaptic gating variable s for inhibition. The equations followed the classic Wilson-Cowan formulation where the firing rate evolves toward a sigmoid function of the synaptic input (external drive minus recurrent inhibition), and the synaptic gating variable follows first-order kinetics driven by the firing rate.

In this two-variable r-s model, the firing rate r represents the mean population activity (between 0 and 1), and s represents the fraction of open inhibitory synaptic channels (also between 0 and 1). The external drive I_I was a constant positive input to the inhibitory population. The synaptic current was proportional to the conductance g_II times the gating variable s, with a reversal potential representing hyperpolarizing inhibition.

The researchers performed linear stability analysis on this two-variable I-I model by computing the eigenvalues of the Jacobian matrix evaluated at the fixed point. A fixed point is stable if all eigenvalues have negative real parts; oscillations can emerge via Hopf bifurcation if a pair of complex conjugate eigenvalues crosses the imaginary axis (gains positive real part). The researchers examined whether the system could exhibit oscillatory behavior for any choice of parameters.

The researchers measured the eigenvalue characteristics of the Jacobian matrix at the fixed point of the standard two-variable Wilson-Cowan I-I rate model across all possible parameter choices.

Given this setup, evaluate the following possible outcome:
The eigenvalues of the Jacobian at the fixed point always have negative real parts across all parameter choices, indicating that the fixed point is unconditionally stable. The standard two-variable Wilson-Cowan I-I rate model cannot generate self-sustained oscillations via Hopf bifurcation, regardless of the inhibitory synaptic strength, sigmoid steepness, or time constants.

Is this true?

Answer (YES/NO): YES